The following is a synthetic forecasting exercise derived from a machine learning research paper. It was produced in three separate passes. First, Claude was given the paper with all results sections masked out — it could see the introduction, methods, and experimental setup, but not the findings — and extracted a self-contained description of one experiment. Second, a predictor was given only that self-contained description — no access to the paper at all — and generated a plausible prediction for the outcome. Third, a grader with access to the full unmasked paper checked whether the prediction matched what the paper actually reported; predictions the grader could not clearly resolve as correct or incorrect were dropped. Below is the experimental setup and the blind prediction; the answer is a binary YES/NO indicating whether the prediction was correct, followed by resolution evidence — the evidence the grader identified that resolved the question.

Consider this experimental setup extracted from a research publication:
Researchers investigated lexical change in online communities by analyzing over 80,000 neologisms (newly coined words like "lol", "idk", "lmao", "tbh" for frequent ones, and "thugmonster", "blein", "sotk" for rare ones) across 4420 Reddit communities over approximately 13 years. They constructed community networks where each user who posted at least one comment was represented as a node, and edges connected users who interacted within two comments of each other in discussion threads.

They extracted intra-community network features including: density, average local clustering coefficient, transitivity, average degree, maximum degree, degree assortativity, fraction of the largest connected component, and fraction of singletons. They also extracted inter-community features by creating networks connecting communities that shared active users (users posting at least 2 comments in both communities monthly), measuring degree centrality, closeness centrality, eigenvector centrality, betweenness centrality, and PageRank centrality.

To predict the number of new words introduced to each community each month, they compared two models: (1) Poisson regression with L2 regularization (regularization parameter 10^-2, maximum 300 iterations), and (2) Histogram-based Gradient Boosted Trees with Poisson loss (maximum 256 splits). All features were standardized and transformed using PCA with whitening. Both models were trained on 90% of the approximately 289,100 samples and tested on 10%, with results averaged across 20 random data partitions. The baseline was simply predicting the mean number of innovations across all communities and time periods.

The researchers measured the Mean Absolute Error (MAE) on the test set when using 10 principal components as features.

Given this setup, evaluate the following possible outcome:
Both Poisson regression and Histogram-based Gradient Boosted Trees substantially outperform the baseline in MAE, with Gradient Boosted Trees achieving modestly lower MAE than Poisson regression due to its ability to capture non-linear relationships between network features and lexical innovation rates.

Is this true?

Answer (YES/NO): YES